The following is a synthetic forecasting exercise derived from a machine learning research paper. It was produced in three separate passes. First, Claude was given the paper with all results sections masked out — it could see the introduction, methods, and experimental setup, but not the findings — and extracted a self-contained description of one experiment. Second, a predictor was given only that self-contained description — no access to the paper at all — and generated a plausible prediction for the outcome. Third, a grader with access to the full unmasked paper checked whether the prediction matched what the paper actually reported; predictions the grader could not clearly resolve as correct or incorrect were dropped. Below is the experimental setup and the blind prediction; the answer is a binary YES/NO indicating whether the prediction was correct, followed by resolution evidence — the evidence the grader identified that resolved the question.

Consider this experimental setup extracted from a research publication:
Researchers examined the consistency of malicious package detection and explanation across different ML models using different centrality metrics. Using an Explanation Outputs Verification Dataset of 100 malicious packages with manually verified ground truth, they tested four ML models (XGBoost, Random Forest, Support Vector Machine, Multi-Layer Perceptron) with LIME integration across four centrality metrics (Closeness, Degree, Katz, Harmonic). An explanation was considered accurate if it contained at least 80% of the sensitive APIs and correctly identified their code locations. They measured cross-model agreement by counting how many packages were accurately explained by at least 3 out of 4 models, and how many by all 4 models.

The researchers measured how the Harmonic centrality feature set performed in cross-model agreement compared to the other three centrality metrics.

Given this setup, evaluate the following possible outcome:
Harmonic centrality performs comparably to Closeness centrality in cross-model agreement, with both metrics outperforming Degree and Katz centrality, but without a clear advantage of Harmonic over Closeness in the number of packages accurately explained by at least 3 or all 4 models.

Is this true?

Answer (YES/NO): NO